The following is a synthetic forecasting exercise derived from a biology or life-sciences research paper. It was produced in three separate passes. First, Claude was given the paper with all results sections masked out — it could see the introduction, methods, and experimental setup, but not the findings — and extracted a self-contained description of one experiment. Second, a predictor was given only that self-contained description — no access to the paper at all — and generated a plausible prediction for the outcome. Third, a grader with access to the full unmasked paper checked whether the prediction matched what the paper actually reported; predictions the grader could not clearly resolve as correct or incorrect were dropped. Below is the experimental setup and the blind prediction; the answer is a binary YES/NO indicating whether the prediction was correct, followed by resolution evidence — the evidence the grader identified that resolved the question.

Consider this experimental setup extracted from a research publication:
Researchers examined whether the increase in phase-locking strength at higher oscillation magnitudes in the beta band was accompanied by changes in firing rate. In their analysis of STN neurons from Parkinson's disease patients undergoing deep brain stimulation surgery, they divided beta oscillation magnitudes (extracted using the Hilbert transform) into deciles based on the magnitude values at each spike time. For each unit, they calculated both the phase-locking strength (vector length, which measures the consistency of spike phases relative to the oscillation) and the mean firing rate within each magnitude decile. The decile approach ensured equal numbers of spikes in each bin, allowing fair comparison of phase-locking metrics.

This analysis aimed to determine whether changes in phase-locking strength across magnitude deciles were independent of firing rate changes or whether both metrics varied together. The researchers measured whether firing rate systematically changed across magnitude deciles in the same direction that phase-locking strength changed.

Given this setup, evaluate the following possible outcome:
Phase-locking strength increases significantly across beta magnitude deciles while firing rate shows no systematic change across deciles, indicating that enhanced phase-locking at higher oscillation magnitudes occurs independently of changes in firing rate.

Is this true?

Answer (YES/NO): NO